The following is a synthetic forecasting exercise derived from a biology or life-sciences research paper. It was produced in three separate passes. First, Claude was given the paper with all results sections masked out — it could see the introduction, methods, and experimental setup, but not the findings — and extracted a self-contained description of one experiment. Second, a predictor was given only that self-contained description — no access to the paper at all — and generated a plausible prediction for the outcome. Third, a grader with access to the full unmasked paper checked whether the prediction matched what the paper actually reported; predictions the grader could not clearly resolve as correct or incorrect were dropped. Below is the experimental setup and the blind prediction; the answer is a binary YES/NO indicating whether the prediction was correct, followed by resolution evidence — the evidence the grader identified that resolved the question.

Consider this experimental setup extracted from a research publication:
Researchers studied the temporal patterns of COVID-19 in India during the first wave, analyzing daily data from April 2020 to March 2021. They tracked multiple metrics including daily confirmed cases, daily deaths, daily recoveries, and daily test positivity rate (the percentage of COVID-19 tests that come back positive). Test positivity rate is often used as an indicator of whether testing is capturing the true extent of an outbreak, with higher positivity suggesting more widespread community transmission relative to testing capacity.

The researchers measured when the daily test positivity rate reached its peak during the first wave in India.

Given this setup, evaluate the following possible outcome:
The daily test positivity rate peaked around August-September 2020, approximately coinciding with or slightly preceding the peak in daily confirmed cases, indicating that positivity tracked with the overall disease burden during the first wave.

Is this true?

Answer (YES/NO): NO